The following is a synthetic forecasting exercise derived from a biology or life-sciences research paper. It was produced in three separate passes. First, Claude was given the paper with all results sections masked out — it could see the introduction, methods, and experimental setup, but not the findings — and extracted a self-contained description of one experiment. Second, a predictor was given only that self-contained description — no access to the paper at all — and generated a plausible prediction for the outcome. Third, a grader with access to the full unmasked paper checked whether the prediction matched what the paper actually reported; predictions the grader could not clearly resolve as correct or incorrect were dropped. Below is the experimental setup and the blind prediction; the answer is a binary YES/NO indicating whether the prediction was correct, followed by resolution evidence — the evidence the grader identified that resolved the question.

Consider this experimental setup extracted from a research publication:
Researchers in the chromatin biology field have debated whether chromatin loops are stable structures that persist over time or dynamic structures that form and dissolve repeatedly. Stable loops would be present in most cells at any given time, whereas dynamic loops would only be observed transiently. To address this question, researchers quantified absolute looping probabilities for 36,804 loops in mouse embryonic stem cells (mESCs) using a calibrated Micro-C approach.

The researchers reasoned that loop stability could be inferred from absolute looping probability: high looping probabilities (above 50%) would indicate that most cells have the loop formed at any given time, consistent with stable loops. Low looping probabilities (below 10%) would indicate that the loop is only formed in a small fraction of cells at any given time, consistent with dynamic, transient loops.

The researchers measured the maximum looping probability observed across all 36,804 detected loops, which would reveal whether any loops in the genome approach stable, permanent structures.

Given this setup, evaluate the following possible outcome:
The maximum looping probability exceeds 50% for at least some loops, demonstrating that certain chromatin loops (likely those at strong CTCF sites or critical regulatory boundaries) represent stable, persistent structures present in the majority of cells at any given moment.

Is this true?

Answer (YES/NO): NO